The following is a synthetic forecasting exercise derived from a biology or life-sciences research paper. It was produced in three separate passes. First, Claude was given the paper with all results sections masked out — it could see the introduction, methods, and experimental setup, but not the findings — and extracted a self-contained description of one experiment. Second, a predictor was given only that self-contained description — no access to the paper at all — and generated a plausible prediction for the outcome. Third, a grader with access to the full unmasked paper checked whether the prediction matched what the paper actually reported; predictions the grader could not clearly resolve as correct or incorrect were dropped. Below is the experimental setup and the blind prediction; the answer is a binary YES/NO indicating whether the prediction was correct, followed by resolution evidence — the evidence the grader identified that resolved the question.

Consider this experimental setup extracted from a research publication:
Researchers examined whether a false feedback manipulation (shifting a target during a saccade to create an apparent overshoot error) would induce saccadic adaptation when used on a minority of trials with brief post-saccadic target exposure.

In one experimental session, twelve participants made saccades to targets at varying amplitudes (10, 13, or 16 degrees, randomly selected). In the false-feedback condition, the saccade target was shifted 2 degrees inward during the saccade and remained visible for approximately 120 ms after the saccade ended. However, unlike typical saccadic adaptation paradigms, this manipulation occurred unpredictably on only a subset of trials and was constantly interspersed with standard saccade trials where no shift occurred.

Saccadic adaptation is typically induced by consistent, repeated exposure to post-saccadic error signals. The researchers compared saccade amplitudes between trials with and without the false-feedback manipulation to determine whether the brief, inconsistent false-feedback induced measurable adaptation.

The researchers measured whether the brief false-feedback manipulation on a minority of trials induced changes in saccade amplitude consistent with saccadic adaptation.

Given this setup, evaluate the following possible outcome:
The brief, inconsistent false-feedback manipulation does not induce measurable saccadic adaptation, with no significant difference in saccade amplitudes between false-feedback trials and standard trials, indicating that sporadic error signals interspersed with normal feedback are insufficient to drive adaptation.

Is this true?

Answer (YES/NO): YES